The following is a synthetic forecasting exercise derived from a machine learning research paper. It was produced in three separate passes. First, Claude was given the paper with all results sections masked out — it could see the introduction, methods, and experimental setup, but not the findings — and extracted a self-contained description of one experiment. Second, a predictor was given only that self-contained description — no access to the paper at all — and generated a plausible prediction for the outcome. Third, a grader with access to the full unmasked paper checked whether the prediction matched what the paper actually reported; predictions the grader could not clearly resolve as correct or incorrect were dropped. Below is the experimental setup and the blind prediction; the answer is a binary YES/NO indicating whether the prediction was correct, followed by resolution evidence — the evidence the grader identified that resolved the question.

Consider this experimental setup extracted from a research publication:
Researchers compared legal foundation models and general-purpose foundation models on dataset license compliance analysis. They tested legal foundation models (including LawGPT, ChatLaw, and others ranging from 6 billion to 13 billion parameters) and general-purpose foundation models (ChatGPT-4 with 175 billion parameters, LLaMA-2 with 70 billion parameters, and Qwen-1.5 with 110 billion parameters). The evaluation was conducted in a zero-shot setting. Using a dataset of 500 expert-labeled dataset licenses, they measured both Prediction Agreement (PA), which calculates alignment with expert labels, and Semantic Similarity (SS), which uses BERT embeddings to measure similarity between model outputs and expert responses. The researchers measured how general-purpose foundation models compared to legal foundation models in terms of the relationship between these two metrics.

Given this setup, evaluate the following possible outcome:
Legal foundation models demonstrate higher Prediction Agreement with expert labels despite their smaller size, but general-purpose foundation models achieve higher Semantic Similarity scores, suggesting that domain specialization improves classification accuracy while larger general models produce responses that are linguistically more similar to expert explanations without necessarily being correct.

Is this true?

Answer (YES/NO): NO